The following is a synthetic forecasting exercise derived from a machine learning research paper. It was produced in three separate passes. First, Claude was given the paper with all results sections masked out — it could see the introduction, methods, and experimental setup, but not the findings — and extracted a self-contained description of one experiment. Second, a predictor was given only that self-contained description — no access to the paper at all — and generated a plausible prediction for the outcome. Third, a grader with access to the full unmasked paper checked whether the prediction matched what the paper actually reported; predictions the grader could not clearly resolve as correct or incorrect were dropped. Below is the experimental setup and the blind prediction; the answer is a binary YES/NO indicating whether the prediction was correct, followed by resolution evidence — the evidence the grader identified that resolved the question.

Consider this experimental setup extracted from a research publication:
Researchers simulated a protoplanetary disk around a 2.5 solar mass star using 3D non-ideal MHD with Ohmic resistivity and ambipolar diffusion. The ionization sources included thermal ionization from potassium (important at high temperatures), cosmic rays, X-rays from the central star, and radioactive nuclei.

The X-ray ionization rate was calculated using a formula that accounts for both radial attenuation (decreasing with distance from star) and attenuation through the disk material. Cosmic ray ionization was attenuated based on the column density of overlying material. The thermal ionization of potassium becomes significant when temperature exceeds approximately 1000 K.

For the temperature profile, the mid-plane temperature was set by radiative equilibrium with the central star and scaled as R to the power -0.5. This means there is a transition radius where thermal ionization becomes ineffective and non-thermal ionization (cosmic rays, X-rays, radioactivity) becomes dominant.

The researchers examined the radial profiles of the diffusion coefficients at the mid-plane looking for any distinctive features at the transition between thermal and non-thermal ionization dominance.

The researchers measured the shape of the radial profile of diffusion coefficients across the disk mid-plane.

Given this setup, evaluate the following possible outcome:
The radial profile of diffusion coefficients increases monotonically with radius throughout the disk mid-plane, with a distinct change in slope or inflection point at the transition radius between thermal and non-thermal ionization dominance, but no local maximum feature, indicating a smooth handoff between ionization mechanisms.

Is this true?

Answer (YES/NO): NO